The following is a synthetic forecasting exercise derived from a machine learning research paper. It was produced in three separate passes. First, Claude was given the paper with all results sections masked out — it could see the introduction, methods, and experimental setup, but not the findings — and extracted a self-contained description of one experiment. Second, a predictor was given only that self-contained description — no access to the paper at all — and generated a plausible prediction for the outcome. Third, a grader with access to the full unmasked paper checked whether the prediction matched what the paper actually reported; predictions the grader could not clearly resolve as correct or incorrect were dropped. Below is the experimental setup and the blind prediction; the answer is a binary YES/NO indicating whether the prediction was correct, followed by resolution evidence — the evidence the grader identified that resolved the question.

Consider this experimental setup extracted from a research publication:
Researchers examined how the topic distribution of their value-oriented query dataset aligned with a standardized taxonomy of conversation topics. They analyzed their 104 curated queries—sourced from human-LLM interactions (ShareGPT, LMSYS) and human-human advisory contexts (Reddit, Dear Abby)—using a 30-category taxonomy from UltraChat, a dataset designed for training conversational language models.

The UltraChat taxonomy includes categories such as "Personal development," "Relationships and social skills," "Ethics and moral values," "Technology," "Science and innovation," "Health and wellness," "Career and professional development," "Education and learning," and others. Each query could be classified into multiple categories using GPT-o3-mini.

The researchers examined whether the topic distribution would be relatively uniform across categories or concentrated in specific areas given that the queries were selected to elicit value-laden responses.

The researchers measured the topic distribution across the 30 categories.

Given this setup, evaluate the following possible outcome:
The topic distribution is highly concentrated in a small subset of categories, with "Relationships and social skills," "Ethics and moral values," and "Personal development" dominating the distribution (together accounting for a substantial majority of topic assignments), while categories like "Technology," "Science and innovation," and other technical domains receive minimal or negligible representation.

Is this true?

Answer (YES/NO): NO